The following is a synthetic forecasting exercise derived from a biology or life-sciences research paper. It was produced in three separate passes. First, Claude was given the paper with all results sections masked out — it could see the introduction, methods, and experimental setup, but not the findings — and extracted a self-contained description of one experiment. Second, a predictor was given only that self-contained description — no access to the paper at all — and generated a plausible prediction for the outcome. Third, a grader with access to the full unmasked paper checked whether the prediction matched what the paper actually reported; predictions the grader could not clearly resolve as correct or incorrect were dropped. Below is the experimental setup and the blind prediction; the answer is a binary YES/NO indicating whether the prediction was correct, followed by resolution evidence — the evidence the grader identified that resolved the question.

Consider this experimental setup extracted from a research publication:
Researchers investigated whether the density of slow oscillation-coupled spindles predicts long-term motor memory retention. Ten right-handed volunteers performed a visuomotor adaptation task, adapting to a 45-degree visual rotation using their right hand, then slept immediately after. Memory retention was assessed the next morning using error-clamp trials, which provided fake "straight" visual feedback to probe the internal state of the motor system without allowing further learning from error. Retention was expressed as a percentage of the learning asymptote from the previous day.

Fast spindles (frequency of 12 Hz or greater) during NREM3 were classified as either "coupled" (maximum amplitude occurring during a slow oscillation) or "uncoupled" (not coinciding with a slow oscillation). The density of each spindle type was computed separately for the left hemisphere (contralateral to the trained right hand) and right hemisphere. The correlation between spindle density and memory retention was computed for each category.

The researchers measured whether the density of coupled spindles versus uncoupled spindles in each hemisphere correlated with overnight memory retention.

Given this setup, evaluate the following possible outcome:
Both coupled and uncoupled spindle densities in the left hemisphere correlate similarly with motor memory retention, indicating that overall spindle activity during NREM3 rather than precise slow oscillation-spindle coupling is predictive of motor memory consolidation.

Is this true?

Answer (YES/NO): NO